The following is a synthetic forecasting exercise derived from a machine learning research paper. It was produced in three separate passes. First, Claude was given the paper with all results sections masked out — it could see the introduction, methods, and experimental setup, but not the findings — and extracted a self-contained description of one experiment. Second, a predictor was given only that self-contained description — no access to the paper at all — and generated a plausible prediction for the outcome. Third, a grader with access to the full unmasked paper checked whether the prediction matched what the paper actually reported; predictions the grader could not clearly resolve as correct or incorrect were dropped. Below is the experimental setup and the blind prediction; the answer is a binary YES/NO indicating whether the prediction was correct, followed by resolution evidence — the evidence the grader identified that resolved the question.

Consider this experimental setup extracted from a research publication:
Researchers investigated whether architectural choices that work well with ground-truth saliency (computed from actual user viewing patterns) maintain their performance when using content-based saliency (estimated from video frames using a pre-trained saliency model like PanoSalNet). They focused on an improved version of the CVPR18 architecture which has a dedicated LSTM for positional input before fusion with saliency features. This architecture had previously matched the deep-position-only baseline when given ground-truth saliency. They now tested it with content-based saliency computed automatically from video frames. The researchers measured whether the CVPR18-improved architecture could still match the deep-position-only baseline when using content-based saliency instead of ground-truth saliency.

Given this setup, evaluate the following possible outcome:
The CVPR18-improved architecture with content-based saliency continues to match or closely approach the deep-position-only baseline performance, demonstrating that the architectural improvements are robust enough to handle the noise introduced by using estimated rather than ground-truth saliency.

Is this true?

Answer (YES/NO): NO